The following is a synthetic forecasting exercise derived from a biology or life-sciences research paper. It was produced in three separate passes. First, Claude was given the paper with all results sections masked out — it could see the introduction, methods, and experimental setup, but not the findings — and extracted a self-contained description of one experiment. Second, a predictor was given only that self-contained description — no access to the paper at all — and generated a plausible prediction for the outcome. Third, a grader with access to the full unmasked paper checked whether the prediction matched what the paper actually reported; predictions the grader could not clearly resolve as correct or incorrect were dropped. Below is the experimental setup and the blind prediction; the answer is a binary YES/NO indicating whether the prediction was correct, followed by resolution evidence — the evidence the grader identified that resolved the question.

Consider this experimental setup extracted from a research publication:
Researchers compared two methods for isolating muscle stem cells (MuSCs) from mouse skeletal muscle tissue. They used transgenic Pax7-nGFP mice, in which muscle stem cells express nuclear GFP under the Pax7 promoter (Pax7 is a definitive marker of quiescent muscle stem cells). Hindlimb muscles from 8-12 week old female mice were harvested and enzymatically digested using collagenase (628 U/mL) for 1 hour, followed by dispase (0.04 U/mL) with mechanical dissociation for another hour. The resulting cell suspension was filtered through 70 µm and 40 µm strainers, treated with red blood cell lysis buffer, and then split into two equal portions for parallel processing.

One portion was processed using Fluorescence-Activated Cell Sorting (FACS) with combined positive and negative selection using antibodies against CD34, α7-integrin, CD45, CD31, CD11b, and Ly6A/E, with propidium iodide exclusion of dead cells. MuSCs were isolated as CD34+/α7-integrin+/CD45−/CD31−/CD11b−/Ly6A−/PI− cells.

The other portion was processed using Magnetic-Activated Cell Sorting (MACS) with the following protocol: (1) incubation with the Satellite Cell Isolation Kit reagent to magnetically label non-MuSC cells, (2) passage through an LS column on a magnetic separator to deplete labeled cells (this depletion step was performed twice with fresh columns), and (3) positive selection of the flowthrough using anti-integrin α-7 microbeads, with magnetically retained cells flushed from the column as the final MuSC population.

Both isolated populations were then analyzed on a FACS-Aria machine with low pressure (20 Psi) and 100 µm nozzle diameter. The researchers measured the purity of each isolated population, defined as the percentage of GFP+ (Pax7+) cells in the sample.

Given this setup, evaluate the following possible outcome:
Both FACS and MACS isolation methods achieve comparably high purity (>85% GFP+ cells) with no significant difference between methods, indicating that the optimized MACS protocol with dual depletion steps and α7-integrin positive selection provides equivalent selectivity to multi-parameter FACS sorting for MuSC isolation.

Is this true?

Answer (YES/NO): NO